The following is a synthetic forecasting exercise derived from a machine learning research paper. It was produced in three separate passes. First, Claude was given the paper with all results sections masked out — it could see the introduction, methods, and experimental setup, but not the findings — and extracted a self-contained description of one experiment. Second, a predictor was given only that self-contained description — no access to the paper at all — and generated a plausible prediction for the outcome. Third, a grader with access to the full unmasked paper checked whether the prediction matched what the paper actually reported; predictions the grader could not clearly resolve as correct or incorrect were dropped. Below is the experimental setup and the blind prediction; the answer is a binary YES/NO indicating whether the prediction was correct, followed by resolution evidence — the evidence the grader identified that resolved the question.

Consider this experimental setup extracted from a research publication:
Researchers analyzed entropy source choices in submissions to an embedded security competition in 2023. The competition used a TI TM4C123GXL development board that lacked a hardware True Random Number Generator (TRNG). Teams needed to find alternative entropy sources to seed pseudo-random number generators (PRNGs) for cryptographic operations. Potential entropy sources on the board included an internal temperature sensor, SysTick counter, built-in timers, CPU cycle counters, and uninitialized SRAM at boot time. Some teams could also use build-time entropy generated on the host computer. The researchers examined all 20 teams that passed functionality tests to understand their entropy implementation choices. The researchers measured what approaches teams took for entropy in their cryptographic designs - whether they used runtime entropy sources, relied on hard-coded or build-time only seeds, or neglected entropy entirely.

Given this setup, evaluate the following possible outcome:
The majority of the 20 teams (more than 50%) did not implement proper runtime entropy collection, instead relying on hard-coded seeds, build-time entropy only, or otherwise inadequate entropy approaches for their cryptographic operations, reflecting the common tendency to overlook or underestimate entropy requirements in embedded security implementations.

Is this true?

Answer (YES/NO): NO